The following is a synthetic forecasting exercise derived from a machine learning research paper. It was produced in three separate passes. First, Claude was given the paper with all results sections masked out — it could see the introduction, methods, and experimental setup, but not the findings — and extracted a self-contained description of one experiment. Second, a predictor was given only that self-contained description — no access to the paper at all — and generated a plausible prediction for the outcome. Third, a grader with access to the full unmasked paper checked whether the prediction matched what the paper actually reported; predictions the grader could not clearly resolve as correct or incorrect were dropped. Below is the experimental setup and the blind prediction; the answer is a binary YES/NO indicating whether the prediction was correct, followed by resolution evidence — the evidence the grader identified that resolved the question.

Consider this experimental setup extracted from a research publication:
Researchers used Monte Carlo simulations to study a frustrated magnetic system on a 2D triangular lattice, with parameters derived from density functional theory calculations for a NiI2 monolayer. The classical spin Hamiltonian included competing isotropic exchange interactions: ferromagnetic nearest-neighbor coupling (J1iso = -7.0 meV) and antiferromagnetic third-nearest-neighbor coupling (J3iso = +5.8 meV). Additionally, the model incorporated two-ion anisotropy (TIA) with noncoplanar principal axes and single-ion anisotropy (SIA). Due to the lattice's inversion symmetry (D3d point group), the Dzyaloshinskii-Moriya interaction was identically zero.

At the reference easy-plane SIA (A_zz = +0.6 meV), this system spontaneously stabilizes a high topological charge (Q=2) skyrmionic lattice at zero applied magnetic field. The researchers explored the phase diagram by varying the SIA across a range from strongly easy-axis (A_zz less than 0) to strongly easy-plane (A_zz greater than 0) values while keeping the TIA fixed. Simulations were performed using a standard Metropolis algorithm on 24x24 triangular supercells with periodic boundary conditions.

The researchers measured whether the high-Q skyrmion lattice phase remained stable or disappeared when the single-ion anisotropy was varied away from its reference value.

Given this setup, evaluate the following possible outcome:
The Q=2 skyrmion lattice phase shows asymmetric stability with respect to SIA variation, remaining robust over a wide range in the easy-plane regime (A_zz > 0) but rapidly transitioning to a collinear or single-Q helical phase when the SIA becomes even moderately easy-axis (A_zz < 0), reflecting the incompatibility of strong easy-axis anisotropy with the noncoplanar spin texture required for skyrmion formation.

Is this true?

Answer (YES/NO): NO